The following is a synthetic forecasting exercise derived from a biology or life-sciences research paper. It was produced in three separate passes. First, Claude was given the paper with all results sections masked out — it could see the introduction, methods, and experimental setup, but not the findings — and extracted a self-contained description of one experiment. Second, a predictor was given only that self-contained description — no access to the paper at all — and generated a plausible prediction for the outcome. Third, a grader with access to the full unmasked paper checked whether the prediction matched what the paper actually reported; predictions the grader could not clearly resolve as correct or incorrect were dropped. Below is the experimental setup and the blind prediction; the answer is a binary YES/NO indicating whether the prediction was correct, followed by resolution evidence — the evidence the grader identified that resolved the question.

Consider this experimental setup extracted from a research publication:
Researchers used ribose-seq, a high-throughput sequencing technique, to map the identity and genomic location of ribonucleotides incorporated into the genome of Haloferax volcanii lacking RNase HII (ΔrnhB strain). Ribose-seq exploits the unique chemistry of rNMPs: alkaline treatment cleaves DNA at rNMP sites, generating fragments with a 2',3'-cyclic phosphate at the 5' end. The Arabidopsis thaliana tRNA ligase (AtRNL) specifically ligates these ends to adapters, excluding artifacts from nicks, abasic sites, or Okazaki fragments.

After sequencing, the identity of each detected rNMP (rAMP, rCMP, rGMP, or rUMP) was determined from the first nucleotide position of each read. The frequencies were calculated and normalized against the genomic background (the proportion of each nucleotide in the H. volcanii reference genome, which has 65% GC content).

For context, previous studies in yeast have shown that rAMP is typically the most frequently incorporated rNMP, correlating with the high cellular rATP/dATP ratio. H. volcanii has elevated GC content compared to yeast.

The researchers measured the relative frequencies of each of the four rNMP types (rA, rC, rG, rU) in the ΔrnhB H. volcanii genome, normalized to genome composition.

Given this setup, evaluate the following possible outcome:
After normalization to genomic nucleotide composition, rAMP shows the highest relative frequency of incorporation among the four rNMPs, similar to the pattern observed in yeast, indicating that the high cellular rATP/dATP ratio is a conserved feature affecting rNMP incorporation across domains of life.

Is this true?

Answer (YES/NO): NO